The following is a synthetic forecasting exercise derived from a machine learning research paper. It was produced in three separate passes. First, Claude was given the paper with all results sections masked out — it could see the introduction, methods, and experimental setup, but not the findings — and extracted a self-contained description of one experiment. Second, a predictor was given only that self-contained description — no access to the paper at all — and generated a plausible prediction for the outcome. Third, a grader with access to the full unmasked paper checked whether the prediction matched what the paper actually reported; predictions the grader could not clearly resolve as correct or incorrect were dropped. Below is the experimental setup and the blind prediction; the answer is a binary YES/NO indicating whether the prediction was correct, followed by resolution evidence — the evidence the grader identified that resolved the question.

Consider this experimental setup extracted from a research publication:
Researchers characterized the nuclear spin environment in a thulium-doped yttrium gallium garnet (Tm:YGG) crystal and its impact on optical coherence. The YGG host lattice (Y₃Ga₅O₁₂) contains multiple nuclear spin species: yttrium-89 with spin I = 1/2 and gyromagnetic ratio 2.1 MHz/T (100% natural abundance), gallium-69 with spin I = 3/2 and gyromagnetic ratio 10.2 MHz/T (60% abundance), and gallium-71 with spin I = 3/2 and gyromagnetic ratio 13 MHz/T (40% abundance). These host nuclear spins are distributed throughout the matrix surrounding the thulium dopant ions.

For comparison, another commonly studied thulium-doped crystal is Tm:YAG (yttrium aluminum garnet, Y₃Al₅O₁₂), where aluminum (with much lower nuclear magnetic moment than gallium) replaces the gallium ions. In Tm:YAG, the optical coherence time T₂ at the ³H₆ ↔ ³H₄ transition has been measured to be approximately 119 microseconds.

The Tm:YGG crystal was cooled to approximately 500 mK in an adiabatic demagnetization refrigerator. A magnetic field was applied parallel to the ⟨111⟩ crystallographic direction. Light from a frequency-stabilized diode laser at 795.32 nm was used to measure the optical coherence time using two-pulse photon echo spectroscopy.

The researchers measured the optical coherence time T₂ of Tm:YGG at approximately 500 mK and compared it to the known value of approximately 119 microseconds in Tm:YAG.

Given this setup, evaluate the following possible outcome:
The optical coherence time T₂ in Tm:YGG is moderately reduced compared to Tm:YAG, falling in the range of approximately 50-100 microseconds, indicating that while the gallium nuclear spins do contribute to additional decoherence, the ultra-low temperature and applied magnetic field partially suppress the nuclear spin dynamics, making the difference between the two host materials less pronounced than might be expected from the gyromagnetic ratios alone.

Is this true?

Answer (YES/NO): NO